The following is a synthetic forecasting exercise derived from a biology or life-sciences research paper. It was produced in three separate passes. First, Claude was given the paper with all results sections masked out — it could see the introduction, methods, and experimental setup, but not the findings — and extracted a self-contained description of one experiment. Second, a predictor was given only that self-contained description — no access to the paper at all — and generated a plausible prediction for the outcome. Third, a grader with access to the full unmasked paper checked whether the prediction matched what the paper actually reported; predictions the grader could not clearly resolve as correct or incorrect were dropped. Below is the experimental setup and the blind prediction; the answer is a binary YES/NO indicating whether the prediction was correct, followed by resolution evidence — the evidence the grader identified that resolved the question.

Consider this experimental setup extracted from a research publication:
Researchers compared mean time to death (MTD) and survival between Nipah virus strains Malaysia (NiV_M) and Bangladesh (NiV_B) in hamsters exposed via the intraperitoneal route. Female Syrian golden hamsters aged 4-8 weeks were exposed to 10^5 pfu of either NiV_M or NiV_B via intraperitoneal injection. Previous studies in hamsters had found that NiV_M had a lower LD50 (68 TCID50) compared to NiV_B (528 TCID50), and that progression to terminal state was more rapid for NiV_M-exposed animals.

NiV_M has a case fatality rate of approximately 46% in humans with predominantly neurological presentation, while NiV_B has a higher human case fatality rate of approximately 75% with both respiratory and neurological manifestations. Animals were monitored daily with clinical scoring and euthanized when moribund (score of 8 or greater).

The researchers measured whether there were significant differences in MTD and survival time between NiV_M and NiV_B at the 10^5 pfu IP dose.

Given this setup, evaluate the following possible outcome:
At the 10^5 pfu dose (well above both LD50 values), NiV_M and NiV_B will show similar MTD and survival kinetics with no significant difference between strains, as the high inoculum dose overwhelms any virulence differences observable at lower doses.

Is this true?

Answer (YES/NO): NO